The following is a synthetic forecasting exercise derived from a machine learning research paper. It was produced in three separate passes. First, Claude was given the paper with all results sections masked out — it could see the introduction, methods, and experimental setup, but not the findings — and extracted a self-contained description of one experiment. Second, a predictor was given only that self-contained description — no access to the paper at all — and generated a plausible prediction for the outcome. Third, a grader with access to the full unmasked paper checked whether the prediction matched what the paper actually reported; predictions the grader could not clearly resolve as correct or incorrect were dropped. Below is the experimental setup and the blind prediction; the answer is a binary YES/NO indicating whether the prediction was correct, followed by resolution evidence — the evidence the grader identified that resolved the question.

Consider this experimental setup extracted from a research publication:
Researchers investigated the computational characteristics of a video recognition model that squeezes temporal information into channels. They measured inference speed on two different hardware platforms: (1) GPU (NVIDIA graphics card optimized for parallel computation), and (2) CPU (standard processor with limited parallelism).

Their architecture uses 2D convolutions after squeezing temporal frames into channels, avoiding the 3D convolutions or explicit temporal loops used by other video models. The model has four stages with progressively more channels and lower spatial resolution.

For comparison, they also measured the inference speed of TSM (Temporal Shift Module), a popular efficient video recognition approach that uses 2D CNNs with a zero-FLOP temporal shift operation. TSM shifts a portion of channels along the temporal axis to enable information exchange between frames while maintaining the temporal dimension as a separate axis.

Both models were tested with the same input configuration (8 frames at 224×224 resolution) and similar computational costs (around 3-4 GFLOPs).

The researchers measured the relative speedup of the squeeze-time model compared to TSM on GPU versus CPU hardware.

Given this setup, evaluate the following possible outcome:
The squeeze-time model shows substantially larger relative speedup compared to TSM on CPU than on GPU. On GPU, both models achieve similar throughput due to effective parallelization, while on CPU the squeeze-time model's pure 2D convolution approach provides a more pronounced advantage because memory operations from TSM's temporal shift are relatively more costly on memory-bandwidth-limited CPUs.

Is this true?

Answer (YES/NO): NO